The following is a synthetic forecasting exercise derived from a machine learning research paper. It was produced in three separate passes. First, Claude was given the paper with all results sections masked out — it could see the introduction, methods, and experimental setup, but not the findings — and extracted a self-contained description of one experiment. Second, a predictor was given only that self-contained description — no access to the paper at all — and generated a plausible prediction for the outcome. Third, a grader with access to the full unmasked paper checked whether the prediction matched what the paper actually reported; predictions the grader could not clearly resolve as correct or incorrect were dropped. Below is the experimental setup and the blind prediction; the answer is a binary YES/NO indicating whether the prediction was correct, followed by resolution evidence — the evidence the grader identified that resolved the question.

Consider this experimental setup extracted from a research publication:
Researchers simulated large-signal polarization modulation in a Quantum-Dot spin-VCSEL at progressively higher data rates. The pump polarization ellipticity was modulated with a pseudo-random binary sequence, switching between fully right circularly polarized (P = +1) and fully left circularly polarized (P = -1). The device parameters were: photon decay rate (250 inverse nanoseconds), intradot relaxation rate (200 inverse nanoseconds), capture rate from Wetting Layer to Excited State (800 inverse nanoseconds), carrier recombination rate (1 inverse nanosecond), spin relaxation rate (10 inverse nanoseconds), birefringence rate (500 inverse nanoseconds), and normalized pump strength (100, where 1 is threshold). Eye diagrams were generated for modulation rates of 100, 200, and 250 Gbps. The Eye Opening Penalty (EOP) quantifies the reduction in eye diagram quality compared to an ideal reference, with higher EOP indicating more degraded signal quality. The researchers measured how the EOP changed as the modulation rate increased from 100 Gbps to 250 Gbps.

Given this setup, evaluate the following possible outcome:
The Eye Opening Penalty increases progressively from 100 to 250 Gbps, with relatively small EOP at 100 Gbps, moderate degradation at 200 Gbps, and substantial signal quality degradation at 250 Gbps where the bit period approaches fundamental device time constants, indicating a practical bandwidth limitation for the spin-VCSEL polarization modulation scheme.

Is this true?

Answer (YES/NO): NO